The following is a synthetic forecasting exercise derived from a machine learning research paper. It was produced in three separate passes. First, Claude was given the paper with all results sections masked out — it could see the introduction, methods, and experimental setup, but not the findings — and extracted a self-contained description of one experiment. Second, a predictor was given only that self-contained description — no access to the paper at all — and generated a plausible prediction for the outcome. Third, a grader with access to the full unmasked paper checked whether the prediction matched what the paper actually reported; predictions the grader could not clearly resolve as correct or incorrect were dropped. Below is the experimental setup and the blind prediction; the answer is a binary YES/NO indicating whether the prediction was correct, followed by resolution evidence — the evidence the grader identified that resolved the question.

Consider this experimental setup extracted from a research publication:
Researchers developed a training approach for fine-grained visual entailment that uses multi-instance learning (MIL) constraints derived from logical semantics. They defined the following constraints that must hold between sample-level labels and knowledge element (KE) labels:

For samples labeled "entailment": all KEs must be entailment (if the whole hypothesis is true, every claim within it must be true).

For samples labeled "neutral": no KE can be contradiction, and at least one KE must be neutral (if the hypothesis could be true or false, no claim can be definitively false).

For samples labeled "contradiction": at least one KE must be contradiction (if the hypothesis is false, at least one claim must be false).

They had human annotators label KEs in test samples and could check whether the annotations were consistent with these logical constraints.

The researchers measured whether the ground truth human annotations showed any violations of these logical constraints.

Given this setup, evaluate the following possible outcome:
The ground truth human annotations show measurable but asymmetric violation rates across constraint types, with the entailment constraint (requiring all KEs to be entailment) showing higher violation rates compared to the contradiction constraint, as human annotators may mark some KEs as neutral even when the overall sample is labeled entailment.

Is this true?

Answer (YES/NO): NO